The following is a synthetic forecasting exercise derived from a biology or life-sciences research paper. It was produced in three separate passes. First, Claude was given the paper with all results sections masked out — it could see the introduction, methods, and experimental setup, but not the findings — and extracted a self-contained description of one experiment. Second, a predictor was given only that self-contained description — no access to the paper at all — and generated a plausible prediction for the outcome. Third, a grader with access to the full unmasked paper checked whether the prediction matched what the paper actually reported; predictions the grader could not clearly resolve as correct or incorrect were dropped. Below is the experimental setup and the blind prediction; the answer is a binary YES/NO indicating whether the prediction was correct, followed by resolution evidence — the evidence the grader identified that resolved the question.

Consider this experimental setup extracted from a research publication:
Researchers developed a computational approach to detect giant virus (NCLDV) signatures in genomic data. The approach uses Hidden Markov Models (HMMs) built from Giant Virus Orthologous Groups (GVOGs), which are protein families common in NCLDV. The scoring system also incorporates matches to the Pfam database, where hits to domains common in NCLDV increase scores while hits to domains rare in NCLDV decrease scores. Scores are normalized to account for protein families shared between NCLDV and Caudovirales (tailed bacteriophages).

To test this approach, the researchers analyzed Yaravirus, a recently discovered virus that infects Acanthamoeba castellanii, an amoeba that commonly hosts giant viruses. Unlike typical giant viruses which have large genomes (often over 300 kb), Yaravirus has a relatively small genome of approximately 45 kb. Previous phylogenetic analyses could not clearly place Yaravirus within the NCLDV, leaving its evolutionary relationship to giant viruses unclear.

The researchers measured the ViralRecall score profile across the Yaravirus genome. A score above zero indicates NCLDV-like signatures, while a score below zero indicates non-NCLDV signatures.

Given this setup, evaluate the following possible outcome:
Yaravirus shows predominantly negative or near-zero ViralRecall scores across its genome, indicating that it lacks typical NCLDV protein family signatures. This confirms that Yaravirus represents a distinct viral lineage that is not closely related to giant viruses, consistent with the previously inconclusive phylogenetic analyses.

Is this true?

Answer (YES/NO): NO